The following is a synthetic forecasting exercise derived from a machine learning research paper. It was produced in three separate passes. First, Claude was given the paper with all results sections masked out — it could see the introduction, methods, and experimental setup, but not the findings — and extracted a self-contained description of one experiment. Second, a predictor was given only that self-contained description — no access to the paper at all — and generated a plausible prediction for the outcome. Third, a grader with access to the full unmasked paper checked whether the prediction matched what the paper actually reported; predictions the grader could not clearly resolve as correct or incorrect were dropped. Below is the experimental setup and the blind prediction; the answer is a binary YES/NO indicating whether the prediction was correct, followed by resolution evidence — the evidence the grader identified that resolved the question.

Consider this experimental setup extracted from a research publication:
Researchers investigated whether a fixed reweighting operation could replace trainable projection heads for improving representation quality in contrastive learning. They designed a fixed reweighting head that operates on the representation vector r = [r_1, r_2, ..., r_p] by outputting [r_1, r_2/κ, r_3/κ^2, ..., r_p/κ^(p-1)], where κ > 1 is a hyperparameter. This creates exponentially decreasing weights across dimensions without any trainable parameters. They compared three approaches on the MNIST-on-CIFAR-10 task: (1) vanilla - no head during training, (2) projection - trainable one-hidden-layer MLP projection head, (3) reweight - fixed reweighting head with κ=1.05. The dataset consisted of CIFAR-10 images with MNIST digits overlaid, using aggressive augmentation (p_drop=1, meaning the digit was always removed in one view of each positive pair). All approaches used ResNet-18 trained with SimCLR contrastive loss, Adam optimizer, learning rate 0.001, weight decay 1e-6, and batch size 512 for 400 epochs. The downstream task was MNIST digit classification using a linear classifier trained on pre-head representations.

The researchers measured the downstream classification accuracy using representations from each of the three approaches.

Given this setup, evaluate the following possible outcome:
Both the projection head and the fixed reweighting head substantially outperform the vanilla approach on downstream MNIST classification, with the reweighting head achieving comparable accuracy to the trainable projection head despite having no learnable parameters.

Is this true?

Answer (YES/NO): YES